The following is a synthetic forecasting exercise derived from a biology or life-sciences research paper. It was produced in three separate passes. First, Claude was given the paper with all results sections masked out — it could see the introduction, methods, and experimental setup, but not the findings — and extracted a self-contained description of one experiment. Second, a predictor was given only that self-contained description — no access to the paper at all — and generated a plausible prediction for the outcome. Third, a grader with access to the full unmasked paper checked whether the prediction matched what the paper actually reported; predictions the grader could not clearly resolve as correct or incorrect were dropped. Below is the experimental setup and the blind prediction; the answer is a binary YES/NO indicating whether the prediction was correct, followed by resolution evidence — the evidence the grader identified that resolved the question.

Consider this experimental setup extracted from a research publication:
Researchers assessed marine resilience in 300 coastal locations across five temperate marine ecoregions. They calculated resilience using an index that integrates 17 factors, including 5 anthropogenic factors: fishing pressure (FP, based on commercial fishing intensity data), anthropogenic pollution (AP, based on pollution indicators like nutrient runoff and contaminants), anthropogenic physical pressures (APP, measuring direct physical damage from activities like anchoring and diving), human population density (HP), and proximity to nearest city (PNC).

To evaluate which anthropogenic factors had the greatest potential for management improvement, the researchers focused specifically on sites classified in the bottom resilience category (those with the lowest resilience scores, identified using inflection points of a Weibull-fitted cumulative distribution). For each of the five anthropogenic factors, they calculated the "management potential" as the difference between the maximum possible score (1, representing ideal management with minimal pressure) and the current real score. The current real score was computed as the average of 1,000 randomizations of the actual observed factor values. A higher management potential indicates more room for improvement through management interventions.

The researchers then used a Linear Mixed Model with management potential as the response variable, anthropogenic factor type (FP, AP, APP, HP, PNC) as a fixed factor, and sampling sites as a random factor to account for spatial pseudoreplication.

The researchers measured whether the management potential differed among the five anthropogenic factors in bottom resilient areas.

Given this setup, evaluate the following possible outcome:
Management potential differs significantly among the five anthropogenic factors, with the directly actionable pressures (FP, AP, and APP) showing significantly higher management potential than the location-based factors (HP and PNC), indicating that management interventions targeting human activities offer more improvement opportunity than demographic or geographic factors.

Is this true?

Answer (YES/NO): NO